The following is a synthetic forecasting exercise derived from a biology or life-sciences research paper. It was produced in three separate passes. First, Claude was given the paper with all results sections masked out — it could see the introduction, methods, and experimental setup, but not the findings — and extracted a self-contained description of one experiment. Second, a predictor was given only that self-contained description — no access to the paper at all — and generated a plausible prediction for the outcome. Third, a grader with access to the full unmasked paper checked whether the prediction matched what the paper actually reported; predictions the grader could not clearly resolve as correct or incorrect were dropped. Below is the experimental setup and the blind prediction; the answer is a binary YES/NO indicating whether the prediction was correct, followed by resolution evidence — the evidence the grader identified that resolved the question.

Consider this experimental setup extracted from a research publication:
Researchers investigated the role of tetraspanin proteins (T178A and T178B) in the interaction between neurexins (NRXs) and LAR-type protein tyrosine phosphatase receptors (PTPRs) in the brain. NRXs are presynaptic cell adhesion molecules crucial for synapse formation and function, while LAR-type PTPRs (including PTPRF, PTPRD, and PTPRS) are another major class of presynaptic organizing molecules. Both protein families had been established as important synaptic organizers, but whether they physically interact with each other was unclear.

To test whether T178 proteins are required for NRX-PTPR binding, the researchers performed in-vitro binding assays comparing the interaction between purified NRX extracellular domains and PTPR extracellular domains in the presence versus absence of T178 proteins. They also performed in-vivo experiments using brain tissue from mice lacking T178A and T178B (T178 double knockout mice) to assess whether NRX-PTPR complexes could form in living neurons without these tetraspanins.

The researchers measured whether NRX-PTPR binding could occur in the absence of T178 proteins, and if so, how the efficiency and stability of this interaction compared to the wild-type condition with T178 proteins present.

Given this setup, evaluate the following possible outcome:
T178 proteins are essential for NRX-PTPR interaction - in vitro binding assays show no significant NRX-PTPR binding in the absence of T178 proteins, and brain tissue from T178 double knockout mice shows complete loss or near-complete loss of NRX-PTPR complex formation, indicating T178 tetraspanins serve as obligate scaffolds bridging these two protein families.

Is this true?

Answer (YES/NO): NO